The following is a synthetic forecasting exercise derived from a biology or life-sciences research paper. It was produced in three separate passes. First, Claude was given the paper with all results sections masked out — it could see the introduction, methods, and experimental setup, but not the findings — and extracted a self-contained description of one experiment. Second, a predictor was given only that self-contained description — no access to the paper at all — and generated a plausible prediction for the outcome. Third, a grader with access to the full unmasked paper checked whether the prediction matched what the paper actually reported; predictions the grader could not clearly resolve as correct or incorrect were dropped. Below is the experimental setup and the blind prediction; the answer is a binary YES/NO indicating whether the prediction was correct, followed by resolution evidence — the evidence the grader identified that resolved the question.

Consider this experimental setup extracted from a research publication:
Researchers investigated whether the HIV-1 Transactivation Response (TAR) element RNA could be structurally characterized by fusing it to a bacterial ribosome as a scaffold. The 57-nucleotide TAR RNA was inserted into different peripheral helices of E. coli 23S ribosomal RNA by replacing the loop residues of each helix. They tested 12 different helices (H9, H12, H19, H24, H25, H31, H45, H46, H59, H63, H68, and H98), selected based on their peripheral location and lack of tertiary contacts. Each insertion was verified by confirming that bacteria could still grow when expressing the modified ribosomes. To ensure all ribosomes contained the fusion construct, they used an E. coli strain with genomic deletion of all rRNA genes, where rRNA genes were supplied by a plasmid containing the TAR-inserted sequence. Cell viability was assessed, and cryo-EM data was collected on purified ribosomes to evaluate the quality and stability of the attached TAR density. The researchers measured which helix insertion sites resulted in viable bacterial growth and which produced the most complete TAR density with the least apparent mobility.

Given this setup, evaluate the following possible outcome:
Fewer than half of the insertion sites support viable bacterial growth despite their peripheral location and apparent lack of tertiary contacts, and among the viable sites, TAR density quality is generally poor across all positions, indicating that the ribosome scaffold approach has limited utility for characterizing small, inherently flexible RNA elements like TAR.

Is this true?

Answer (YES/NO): NO